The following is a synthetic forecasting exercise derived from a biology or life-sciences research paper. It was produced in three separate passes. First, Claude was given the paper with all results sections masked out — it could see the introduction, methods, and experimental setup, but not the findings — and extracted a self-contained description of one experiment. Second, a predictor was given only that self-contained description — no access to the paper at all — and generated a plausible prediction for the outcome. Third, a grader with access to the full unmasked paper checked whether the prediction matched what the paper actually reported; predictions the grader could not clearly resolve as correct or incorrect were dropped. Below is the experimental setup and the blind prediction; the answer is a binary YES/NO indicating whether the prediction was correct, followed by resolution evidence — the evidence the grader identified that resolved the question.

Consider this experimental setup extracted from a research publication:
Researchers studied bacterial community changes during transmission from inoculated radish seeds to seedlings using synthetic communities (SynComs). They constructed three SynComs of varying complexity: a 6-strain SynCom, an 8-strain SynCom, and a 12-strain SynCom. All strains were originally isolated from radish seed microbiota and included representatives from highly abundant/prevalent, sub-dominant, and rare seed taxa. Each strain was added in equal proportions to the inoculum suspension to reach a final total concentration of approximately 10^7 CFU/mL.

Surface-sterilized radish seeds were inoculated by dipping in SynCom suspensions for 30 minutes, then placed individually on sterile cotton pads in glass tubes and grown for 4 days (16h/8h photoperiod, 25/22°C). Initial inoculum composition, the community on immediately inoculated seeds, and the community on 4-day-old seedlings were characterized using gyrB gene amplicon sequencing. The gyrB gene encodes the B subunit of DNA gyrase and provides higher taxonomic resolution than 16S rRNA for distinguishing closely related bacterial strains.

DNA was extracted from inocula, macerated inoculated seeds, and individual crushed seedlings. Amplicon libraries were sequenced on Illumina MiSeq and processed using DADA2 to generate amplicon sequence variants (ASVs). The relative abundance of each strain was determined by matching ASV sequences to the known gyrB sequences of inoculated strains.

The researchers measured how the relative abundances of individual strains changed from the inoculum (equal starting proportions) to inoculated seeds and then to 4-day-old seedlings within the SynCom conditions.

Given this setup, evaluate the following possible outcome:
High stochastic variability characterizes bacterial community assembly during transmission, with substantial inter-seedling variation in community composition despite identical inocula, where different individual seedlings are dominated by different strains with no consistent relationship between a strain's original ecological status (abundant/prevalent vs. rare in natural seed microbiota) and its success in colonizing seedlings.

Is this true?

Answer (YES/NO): NO